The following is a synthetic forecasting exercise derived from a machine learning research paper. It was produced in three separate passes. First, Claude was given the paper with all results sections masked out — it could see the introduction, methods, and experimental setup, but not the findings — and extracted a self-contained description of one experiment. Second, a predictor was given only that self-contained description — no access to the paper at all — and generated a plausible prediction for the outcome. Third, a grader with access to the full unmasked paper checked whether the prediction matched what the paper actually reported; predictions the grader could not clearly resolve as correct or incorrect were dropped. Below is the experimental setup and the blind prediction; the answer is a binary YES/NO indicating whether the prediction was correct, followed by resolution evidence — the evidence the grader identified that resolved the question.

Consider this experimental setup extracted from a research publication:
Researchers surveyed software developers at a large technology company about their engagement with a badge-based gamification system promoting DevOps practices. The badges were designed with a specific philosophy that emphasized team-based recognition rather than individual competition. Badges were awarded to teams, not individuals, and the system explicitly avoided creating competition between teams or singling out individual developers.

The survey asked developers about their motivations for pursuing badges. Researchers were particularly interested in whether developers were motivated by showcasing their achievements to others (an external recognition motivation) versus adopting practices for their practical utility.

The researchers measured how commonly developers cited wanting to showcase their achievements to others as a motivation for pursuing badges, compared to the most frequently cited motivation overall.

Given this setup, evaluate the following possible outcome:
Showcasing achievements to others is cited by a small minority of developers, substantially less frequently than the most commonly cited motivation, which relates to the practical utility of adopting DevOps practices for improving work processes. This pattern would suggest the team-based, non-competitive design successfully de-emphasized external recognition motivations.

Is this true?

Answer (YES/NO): YES